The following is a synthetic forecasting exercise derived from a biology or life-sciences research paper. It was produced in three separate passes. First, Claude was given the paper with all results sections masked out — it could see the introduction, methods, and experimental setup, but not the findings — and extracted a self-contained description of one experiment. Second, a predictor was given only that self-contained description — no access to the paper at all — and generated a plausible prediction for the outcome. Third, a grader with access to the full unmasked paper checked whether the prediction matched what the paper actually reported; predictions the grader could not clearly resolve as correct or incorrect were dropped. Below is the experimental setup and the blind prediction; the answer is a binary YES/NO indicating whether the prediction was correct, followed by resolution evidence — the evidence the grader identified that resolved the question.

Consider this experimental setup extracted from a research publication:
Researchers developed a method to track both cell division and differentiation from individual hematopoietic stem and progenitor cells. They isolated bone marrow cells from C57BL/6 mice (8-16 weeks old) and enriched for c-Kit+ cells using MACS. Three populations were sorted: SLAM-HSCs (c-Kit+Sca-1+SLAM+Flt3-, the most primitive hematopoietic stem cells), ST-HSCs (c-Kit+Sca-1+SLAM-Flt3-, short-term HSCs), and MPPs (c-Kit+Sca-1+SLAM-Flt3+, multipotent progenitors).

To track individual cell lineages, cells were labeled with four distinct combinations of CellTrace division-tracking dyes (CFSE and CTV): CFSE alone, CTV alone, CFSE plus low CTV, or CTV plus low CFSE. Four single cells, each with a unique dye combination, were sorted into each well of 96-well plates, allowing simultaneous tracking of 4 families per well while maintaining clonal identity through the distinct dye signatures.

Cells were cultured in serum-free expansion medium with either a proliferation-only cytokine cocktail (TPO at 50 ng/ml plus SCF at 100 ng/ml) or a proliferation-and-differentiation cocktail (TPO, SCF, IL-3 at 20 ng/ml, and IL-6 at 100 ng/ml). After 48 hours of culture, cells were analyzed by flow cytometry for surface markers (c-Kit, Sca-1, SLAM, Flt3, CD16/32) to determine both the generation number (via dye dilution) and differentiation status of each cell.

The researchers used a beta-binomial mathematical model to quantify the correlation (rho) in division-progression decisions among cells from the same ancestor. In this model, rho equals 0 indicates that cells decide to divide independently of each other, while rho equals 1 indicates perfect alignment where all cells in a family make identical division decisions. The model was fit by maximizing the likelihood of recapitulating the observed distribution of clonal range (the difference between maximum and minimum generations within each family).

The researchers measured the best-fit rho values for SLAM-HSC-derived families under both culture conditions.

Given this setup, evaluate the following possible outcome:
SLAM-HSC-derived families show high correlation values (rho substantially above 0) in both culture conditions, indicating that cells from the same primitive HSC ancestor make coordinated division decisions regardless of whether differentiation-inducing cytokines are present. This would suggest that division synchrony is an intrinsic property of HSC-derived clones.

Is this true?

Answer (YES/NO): YES